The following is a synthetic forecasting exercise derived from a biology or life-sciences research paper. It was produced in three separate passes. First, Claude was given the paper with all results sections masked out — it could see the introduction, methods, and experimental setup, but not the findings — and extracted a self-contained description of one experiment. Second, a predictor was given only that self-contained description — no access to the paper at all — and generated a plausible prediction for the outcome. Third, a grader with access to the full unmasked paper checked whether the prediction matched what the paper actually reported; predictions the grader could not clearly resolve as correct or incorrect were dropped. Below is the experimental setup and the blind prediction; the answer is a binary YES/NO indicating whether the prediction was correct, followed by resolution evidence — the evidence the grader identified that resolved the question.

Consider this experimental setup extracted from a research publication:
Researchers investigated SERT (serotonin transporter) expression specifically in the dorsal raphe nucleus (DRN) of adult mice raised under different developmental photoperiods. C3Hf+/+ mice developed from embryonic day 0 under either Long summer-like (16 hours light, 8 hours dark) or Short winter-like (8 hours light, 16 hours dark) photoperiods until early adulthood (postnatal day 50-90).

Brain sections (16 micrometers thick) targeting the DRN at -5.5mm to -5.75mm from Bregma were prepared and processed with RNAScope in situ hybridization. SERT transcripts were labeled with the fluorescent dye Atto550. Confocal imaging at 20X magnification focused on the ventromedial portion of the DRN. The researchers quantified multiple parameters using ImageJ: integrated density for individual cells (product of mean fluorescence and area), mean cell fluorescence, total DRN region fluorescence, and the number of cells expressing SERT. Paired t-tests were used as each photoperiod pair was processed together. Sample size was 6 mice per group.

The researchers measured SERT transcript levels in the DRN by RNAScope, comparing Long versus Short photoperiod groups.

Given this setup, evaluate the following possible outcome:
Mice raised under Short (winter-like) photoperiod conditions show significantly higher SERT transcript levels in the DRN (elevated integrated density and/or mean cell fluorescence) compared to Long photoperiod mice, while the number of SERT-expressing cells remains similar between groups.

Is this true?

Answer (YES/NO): NO